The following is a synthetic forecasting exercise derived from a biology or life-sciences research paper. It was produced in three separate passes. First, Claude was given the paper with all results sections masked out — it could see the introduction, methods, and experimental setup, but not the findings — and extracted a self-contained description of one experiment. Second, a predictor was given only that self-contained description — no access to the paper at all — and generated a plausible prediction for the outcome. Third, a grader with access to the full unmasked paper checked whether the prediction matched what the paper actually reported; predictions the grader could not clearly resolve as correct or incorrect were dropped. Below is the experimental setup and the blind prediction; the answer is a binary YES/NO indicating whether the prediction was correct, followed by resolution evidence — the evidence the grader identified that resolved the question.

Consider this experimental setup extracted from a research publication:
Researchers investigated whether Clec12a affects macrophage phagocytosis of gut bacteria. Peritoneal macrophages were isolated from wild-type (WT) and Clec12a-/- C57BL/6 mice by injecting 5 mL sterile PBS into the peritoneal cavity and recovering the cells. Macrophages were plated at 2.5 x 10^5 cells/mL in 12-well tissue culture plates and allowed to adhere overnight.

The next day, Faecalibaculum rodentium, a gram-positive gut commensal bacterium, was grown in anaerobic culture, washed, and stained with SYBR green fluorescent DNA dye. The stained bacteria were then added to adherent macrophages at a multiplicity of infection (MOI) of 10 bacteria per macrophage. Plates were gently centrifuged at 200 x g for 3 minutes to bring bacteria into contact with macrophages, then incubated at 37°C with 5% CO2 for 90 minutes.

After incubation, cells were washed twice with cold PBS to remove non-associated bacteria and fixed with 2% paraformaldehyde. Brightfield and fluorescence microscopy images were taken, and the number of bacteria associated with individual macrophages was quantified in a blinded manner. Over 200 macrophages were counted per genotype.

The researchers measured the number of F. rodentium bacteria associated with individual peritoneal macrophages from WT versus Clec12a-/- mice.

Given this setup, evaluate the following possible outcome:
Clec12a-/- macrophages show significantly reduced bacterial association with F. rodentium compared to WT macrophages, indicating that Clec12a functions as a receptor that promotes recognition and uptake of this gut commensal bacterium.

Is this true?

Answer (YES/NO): YES